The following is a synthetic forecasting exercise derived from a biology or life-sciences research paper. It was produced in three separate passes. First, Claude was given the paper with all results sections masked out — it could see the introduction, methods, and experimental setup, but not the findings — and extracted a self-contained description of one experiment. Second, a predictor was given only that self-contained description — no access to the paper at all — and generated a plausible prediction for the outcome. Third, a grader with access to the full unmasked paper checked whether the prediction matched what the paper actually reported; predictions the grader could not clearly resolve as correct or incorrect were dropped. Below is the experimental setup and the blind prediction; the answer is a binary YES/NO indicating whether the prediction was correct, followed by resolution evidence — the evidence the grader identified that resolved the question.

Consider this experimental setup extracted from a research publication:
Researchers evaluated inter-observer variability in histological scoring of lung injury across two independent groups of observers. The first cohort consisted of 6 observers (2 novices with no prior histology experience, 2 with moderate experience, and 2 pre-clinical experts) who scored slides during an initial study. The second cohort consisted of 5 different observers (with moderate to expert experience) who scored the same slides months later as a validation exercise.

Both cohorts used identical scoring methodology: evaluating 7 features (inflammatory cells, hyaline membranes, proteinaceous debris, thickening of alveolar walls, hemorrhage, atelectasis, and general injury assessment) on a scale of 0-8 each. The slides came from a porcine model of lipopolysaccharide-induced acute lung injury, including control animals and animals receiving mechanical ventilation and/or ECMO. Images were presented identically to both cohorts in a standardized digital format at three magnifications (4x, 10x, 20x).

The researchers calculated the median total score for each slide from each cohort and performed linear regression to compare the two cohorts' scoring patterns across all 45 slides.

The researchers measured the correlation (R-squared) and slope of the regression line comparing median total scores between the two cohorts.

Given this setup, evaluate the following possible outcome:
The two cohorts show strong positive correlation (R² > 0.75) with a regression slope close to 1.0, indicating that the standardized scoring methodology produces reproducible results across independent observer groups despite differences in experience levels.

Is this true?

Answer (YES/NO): YES